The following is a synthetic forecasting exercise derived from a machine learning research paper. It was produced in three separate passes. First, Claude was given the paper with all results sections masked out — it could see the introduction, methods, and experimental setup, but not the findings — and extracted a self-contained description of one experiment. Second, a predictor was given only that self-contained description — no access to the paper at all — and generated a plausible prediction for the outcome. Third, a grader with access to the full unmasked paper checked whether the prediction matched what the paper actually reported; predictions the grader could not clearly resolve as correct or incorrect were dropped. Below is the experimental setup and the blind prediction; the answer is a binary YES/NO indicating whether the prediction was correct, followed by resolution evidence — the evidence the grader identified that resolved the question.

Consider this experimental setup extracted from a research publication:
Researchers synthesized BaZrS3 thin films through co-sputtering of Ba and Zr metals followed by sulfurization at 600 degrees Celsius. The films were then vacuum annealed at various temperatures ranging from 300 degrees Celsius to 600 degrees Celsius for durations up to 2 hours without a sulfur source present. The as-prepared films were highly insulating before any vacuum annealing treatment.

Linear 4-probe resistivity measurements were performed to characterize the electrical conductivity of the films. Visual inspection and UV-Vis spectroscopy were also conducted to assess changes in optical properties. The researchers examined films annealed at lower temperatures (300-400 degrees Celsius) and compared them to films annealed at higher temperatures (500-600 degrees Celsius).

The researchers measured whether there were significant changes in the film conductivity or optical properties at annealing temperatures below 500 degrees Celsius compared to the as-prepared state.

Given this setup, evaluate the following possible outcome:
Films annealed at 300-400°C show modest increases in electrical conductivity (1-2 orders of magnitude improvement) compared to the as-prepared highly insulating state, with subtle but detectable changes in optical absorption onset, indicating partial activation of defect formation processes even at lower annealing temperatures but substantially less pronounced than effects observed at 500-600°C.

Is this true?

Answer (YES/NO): NO